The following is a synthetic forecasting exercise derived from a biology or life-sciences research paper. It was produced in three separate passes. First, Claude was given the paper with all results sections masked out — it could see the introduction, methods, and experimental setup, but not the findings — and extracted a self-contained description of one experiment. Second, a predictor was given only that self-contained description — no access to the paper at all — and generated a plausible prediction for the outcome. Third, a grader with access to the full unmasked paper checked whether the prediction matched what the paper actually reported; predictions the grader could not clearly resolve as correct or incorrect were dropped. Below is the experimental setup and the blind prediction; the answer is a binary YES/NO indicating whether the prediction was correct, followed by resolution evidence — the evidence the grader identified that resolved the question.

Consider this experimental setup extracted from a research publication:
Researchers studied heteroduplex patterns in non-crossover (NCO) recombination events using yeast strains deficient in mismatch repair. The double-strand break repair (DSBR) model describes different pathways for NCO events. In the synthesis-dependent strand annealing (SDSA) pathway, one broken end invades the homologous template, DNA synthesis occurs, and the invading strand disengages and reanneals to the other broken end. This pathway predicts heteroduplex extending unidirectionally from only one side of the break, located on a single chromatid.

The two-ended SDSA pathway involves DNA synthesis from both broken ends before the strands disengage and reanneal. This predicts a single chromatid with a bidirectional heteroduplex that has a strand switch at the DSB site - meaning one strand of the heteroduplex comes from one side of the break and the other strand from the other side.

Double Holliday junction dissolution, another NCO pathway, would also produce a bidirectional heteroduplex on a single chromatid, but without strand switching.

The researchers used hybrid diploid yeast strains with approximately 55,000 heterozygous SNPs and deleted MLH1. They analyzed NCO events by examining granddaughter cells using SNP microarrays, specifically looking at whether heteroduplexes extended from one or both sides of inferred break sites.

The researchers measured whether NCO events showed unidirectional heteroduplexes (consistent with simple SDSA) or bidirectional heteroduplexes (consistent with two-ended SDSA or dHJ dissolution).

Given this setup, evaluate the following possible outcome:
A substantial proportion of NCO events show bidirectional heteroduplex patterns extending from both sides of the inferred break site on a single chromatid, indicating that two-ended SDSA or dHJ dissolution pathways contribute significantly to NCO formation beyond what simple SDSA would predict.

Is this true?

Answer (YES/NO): YES